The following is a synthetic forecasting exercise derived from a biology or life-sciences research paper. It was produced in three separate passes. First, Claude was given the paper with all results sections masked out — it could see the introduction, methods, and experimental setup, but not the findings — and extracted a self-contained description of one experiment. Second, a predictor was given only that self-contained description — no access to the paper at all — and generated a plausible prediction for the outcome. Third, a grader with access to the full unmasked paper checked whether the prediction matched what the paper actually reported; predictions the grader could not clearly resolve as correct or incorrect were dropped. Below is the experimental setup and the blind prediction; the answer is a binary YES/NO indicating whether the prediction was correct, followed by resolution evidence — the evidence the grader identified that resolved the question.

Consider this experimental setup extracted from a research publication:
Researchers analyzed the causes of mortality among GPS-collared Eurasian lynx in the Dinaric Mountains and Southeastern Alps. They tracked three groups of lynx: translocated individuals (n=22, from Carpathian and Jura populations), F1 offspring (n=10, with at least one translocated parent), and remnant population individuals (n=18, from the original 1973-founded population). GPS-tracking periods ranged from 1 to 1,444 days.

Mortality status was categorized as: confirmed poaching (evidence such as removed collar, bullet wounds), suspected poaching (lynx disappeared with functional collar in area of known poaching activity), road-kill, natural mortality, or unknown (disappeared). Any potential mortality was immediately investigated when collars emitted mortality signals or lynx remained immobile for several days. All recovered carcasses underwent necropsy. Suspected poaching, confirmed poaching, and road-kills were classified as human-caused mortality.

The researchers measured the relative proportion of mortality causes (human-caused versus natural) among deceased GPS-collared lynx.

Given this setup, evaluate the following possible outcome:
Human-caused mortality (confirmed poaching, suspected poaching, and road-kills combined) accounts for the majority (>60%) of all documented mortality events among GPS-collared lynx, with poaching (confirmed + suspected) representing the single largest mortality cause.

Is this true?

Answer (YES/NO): YES